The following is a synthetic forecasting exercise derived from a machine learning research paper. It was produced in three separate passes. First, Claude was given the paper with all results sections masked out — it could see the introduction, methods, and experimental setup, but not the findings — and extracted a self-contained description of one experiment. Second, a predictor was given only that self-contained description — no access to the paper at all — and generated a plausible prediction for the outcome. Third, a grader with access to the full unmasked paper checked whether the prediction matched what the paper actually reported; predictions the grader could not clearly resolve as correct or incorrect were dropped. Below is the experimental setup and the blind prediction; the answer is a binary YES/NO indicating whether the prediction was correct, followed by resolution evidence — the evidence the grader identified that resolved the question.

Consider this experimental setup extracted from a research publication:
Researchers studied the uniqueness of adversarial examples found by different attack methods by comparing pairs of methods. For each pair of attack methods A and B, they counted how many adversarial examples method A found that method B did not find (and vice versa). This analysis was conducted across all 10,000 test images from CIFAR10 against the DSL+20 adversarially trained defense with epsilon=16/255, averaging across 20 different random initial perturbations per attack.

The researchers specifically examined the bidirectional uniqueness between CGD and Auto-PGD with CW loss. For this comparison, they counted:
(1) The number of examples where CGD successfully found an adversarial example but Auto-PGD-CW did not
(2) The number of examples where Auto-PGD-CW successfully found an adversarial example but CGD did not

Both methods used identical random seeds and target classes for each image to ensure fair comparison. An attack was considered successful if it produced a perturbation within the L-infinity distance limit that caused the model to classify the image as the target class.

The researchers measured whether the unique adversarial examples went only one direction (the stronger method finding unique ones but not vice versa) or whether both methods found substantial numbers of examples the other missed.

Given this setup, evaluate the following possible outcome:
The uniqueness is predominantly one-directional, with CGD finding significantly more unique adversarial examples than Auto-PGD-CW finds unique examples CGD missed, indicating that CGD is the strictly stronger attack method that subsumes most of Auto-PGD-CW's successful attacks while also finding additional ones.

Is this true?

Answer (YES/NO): NO